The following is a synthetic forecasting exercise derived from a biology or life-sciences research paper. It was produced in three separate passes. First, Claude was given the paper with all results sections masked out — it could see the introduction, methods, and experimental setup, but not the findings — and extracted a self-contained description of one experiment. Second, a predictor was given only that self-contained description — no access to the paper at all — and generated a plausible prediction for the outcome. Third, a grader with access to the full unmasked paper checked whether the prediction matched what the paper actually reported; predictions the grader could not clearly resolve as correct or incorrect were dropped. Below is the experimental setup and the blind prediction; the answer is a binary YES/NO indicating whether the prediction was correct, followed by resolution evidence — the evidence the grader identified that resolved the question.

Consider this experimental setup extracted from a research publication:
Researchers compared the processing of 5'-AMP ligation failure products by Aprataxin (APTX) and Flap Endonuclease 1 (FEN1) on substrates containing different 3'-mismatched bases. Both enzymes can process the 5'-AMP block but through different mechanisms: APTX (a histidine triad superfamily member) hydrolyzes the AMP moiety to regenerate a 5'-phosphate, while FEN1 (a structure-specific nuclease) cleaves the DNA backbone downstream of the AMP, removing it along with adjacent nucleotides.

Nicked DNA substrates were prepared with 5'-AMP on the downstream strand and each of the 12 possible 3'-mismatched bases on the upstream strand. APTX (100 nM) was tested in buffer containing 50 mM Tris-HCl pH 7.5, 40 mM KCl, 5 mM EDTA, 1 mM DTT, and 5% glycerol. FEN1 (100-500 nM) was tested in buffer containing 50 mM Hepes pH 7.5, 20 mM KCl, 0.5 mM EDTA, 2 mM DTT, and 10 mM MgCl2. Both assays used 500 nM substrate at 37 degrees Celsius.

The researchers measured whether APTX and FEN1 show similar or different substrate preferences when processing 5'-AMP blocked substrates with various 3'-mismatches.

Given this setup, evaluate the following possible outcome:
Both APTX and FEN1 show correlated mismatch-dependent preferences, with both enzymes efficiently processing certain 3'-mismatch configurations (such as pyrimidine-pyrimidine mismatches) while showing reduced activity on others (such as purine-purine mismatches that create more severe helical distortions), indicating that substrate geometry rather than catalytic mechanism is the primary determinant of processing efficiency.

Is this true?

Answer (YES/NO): NO